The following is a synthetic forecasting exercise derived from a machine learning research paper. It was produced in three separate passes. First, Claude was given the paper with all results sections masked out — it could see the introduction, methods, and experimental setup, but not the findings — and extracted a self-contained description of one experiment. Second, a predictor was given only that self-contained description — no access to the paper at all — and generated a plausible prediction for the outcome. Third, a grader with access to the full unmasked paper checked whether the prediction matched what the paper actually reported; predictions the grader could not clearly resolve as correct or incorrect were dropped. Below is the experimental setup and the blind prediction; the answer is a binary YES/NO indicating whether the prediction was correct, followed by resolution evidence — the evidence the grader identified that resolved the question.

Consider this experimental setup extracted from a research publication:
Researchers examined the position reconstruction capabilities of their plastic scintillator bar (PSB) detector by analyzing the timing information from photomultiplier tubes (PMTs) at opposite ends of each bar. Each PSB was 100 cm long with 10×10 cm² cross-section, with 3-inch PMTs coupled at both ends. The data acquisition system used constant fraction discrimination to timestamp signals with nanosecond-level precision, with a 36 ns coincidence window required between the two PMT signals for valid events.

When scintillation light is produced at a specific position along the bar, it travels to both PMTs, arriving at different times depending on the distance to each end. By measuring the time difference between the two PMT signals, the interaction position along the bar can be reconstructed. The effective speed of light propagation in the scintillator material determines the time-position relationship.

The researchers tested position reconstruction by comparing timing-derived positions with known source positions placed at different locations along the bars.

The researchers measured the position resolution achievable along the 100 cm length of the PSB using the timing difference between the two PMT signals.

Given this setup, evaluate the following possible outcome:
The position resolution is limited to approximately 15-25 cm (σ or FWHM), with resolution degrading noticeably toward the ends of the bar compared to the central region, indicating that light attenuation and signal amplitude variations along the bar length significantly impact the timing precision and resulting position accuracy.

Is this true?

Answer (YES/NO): NO